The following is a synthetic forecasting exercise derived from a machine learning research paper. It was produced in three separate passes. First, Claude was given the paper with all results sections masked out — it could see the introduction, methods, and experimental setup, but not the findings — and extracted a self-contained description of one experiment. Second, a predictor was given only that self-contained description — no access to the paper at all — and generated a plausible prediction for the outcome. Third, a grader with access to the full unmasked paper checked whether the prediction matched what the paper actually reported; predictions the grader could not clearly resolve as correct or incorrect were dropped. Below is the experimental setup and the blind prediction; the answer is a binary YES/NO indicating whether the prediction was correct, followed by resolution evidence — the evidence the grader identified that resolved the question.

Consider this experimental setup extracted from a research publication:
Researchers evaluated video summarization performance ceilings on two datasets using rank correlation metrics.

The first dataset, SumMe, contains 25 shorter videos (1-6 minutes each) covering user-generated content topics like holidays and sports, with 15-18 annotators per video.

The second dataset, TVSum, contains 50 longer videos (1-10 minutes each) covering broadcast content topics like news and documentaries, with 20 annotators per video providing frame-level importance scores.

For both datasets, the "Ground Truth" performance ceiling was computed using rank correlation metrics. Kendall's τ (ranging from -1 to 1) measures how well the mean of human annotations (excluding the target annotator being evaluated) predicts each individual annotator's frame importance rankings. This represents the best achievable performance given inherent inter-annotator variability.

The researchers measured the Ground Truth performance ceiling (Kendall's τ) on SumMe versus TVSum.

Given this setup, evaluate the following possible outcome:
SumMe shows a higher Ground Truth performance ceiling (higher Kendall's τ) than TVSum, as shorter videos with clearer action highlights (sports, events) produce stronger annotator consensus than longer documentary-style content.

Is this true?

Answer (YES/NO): YES